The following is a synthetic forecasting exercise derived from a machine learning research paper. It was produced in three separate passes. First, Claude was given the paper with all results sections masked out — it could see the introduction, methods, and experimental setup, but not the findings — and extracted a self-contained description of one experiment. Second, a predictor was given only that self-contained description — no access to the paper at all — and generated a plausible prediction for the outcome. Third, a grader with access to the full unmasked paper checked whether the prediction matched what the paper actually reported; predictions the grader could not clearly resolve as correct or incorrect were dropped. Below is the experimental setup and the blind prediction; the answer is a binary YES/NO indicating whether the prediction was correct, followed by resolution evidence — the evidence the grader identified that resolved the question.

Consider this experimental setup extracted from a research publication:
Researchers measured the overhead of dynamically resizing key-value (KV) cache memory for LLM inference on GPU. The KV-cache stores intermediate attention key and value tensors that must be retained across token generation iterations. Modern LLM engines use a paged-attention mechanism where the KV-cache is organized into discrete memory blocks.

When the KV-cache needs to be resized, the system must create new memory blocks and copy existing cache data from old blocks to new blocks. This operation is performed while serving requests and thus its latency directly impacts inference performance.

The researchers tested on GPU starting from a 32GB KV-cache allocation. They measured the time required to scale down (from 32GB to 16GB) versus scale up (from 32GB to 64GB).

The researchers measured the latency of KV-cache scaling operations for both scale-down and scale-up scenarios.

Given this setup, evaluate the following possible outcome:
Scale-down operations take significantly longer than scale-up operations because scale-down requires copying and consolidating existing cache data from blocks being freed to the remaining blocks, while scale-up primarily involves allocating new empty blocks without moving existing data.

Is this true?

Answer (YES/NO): NO